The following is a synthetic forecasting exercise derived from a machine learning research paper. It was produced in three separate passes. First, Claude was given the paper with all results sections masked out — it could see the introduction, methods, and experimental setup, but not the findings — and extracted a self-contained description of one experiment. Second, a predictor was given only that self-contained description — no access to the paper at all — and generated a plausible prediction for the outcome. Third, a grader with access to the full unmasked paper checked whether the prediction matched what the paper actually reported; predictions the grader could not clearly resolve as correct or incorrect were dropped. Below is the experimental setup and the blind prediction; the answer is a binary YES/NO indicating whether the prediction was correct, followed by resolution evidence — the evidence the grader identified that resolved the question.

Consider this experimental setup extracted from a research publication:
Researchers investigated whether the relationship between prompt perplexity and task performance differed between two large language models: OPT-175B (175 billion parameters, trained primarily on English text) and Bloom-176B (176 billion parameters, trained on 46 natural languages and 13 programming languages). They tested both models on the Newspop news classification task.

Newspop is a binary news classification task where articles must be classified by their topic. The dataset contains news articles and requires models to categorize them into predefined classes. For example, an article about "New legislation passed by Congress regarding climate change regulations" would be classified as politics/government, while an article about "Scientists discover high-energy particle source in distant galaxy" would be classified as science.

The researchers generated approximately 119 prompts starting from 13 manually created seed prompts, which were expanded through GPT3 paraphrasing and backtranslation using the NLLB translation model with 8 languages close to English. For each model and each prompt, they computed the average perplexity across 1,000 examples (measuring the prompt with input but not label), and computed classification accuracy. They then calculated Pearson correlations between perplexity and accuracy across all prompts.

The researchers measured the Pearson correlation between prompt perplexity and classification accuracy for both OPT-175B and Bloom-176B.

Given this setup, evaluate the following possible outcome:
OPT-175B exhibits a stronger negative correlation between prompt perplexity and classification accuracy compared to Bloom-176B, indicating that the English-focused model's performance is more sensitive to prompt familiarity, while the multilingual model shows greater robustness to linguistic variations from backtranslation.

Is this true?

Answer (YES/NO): NO